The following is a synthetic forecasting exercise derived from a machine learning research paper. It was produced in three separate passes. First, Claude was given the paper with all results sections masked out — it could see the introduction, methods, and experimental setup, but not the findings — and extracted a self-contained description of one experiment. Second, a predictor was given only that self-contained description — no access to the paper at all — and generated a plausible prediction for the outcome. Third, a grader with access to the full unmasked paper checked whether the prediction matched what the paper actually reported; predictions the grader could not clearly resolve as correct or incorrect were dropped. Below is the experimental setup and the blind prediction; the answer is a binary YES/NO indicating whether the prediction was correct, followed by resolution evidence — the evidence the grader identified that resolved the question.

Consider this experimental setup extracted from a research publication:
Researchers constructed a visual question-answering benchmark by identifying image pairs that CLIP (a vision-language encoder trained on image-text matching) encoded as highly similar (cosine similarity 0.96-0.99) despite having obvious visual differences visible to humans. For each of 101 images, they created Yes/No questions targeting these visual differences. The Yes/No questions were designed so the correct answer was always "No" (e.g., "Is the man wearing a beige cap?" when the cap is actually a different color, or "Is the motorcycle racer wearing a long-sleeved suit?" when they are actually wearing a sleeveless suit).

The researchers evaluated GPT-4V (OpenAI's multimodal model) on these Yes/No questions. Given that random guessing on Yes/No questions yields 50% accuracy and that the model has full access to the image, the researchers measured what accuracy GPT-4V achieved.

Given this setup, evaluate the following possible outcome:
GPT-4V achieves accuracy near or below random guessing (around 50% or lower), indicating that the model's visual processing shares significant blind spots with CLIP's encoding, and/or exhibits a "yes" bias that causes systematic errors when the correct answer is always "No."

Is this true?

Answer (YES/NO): NO